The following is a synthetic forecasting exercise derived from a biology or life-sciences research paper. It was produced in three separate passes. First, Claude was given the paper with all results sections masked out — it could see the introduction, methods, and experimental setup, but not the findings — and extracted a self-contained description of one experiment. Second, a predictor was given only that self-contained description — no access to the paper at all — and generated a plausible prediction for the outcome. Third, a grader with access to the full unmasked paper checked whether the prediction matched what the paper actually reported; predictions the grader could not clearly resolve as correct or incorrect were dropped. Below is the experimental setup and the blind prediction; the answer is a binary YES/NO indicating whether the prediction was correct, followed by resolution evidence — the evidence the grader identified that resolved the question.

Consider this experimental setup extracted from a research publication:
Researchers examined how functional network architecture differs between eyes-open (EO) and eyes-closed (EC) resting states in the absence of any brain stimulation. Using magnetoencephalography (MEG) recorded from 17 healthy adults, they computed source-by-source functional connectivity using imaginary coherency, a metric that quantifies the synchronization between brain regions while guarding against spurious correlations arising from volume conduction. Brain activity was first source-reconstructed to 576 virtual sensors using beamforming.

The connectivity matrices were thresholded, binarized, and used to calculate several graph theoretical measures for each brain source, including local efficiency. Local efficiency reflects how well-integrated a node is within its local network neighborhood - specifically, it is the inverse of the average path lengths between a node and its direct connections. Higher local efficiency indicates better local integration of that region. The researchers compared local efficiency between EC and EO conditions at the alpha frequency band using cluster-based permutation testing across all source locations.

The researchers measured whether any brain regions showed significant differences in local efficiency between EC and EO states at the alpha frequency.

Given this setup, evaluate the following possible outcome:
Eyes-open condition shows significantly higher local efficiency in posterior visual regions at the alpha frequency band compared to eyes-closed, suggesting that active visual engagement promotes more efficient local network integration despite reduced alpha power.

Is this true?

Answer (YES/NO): NO